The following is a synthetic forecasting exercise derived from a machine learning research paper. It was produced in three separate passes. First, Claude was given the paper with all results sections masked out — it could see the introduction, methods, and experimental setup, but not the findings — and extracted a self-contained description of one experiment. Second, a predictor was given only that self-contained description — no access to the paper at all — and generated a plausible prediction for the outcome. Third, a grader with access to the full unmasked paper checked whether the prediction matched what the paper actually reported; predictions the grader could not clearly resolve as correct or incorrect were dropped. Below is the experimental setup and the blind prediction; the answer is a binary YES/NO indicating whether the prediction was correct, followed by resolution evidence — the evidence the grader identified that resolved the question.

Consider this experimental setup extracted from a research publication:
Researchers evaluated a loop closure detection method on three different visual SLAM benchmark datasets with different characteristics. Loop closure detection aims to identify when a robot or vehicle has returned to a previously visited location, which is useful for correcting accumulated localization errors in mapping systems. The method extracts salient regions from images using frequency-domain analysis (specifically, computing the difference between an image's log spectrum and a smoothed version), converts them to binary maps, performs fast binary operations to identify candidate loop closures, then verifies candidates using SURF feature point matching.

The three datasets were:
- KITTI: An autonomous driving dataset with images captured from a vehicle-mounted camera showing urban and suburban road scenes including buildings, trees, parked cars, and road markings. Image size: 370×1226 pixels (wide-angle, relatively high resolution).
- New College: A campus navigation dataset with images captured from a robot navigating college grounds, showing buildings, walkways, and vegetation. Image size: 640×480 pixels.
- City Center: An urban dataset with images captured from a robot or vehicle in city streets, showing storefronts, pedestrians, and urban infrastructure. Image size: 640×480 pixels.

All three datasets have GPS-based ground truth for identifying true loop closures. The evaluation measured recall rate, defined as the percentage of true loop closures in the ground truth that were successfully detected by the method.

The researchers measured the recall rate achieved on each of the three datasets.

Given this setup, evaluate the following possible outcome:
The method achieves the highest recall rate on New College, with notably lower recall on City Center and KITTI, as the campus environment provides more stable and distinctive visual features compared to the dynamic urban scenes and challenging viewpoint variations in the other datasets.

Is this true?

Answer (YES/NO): NO